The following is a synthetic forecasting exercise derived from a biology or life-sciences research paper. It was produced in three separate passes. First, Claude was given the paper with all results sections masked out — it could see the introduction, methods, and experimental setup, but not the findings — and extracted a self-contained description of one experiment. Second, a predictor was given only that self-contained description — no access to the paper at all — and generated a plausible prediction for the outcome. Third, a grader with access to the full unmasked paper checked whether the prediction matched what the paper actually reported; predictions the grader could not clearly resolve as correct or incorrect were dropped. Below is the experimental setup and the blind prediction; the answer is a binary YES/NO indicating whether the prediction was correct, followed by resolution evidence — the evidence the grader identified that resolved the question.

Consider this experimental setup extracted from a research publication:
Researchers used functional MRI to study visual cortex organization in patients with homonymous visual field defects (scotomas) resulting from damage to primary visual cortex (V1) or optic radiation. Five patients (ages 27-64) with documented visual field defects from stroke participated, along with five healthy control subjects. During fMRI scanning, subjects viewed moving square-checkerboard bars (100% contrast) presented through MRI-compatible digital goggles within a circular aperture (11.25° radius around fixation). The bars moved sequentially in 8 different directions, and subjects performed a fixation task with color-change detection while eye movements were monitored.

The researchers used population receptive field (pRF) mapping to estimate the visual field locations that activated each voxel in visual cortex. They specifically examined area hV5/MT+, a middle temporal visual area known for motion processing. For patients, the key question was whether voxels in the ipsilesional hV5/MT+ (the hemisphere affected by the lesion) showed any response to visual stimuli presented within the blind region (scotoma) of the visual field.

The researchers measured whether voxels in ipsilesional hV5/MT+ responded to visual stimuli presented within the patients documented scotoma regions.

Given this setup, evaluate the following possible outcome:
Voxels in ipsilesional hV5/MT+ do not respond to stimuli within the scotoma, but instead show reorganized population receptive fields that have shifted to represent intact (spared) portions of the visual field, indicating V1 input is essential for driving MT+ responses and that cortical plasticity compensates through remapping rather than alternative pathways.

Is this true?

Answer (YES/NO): NO